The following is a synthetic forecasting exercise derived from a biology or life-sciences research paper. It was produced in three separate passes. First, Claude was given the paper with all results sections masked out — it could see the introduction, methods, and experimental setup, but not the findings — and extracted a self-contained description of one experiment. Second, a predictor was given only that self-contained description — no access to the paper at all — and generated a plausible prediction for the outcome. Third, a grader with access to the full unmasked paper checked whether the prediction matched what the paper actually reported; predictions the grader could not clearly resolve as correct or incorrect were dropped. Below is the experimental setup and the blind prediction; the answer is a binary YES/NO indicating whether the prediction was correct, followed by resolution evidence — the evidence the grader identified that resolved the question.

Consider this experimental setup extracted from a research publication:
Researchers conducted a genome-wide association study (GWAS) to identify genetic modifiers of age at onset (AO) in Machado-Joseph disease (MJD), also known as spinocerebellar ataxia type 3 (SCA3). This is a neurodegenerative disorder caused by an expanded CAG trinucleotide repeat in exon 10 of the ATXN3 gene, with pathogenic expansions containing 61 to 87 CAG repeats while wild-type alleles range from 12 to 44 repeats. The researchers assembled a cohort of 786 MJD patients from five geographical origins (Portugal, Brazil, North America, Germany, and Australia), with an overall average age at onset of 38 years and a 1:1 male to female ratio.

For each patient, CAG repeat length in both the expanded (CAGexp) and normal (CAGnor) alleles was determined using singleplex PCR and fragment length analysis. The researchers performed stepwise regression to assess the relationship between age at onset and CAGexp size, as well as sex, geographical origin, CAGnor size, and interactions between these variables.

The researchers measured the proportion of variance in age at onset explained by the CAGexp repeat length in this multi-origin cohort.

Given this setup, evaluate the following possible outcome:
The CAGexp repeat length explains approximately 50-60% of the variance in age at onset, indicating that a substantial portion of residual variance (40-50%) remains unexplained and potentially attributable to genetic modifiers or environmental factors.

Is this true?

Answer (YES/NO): NO